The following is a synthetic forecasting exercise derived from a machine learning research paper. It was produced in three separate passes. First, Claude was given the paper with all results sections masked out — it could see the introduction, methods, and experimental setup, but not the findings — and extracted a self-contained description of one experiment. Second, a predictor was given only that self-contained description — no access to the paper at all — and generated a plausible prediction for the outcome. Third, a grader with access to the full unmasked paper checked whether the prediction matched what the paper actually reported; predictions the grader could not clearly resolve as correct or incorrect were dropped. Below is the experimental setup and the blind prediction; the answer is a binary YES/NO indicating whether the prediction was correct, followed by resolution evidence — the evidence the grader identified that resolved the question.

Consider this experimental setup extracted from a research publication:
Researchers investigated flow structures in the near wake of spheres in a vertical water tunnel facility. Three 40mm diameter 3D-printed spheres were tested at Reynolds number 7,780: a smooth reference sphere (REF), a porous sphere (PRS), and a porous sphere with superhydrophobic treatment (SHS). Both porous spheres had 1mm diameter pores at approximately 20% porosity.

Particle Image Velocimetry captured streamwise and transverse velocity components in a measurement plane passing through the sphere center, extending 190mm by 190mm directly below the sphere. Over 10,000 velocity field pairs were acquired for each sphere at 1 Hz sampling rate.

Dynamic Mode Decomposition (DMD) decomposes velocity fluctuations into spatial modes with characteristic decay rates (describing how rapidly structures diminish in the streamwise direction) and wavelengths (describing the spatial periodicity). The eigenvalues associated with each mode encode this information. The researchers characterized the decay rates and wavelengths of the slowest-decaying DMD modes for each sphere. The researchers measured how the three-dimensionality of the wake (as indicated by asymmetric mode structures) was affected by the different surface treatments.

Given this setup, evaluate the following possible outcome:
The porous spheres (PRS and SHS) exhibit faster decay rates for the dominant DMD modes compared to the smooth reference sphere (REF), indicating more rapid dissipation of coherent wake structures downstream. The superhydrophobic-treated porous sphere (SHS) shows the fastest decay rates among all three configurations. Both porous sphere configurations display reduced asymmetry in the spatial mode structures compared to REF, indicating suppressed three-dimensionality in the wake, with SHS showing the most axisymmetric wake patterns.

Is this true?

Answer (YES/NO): NO